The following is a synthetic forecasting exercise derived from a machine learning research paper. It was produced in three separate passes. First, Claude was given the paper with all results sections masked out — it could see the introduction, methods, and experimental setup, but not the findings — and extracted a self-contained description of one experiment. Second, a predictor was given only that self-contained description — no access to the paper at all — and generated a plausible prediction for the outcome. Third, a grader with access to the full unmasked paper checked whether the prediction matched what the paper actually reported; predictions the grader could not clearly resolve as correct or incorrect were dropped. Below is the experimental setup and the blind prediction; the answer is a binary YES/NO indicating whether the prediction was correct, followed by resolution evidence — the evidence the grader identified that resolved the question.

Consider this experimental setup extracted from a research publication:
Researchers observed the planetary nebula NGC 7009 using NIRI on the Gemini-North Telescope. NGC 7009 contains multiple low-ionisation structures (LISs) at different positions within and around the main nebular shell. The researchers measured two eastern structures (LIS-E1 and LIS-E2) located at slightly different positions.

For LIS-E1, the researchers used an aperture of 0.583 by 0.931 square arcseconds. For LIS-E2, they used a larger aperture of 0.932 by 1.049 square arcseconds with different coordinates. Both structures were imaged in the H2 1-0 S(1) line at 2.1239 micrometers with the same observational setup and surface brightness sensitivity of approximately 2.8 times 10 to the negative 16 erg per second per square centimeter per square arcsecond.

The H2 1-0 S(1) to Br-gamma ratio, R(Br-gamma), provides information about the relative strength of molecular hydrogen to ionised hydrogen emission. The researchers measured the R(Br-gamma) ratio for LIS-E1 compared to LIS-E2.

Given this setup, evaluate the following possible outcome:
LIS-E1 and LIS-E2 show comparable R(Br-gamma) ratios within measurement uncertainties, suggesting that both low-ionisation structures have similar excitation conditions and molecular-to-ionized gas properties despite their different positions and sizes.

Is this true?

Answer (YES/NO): NO